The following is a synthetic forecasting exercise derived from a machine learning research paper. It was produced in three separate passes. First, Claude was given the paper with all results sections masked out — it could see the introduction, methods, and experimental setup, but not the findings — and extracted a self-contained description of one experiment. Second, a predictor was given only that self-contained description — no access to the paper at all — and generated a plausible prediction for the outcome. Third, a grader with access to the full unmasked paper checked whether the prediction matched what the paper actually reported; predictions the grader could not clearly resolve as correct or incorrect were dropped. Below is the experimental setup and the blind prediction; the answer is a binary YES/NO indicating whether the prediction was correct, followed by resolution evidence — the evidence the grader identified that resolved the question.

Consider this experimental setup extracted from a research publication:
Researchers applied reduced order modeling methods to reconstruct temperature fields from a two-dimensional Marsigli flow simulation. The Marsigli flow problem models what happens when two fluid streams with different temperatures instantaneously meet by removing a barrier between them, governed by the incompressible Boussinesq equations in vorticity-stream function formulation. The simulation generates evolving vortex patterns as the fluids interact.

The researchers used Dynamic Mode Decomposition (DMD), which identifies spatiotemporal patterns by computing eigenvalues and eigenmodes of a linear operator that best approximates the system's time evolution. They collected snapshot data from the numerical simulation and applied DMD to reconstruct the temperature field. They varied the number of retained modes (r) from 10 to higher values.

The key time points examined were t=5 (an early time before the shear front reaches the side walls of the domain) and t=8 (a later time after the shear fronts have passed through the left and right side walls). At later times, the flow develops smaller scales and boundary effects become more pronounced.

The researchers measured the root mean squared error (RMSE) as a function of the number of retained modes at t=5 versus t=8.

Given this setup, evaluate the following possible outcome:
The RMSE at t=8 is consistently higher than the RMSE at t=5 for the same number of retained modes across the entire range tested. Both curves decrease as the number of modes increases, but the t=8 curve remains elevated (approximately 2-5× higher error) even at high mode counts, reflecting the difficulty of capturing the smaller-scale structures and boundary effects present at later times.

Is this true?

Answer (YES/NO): NO